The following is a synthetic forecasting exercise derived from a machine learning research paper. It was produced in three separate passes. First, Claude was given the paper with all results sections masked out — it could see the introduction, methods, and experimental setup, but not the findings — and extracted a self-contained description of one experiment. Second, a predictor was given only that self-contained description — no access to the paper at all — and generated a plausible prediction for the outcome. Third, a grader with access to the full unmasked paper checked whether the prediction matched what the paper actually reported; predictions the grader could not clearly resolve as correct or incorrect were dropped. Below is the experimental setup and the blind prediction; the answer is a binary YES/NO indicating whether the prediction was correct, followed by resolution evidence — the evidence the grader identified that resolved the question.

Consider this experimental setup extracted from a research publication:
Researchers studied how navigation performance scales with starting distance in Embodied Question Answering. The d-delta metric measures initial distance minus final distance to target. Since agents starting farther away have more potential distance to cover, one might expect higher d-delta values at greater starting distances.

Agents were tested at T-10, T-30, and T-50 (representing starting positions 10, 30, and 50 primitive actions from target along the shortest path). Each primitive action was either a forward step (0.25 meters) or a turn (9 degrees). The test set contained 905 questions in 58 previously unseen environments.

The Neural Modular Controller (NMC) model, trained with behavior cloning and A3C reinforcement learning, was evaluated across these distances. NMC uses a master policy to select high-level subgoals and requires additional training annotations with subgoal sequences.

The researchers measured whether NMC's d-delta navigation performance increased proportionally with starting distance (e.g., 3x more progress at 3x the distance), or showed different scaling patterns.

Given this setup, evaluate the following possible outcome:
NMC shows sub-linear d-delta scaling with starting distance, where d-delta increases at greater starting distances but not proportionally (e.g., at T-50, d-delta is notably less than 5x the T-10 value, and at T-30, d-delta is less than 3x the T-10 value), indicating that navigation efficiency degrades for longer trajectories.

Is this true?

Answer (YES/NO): NO